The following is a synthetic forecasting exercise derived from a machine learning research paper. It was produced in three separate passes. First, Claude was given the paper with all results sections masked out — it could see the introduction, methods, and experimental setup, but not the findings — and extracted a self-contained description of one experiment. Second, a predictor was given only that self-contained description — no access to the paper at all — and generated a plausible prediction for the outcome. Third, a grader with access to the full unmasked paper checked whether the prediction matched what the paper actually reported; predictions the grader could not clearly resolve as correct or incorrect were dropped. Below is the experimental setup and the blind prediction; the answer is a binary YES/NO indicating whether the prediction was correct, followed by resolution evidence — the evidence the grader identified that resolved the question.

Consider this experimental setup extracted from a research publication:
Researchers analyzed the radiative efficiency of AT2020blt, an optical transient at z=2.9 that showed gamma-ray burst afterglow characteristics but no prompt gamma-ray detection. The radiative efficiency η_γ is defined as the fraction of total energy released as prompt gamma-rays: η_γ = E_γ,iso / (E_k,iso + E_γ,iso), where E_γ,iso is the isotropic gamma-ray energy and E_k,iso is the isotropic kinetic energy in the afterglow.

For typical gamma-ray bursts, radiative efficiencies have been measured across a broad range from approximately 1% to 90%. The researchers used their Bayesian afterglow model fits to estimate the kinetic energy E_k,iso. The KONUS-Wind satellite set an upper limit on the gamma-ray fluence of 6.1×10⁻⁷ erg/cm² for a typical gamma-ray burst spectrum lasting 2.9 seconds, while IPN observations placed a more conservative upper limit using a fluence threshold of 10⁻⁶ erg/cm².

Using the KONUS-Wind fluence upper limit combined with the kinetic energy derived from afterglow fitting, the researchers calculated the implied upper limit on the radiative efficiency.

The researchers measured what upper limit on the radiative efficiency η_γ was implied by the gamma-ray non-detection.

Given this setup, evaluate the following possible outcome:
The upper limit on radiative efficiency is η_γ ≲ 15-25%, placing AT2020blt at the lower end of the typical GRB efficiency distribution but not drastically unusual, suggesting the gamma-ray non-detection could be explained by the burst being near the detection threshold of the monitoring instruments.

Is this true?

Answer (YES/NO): NO